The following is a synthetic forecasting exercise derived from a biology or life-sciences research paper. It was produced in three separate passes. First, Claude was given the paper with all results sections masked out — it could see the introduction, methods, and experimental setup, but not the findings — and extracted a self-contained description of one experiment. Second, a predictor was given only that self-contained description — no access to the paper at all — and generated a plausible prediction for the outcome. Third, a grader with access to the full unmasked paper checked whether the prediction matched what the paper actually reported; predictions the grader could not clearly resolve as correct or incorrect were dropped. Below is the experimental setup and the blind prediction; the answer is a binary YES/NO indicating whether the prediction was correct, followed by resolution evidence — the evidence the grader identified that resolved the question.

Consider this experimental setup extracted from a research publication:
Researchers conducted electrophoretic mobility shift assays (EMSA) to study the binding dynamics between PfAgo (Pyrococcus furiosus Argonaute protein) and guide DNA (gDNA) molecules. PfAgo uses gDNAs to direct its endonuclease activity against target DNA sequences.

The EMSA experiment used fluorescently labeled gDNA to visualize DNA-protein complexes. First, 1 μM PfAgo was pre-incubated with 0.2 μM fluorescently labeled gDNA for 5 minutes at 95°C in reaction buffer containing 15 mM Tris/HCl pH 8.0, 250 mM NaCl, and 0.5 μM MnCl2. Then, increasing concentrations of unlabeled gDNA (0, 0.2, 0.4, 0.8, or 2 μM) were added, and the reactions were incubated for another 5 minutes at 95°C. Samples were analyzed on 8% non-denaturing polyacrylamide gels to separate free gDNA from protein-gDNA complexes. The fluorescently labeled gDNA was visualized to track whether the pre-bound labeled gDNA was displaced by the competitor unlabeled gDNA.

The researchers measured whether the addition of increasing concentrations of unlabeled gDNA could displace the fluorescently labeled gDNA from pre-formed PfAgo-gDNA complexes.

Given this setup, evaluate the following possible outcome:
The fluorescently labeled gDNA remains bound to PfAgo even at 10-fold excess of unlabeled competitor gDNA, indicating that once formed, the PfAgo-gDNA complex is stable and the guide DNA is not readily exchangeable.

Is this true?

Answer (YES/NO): NO